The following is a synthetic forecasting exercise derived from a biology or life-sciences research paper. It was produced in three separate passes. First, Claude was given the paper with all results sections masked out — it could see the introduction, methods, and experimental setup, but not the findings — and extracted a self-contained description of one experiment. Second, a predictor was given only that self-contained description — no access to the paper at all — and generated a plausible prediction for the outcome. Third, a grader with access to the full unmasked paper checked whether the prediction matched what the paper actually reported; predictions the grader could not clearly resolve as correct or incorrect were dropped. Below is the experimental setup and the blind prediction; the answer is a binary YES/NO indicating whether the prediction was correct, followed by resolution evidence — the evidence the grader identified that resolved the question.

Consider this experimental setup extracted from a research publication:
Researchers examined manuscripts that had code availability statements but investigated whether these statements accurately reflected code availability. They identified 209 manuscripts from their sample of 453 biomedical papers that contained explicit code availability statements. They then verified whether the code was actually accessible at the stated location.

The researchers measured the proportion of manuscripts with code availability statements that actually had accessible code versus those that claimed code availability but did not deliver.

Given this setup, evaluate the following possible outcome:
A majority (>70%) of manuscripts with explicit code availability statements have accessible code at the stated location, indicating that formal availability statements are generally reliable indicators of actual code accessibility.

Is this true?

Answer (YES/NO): YES